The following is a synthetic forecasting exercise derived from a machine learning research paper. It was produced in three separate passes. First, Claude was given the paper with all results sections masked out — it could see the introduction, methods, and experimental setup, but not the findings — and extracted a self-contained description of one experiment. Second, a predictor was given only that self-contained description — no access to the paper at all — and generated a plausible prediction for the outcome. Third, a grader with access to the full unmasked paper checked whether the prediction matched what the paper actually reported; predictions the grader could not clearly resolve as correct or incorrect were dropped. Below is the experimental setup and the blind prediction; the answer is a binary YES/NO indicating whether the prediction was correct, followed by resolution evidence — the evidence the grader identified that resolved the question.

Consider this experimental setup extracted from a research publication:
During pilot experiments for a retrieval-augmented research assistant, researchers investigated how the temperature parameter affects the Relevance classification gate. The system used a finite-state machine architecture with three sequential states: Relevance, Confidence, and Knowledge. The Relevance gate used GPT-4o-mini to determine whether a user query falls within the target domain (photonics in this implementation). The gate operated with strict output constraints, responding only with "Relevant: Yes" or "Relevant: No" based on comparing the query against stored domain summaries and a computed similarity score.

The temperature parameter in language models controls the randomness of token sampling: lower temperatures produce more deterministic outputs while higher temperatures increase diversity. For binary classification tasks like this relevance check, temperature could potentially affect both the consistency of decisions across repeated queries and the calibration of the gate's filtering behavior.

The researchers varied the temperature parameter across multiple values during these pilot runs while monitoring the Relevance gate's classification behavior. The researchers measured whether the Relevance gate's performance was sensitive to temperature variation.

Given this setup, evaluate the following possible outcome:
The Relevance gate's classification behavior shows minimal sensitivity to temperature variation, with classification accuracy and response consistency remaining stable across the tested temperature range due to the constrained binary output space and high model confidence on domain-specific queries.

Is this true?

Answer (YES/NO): YES